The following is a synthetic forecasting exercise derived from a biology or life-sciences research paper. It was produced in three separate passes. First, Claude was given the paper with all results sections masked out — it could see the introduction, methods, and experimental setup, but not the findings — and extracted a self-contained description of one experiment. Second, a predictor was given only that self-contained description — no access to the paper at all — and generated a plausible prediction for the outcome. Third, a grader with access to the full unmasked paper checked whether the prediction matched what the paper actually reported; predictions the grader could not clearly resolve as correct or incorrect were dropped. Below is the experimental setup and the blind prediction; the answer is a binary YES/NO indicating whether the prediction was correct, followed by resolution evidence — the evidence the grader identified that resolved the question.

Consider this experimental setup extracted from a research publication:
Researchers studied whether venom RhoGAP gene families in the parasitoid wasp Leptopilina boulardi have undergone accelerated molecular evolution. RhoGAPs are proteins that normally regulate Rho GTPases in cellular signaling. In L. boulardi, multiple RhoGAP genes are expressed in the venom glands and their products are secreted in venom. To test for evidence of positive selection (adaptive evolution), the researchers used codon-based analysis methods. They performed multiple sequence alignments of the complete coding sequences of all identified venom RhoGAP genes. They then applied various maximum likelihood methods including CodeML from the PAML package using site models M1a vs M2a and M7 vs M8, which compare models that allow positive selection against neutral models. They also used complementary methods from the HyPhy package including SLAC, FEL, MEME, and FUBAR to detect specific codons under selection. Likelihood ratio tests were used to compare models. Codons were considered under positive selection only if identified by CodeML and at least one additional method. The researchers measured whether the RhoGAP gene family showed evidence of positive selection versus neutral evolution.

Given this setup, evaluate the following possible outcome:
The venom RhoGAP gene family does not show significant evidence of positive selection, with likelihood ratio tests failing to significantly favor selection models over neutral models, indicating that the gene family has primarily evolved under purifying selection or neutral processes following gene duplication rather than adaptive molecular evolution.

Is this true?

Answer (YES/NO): NO